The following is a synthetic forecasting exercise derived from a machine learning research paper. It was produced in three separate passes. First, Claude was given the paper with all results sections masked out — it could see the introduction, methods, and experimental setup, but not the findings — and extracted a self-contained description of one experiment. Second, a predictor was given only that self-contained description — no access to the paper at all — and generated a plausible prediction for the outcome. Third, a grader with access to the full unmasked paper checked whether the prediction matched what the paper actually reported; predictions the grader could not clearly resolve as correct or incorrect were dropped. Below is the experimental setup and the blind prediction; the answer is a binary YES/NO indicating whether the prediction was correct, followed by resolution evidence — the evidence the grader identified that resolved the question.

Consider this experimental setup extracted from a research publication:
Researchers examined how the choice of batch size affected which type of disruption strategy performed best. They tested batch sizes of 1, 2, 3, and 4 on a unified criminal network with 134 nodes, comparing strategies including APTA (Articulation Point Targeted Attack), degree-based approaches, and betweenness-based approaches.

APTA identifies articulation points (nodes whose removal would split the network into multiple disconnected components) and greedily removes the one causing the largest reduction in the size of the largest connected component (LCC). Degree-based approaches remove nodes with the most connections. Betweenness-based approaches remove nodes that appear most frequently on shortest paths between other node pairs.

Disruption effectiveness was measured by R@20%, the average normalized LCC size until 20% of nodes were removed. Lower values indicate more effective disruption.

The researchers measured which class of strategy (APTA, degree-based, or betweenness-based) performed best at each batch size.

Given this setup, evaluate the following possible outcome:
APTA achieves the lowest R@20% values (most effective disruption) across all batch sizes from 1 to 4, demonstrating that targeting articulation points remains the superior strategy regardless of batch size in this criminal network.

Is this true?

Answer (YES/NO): NO